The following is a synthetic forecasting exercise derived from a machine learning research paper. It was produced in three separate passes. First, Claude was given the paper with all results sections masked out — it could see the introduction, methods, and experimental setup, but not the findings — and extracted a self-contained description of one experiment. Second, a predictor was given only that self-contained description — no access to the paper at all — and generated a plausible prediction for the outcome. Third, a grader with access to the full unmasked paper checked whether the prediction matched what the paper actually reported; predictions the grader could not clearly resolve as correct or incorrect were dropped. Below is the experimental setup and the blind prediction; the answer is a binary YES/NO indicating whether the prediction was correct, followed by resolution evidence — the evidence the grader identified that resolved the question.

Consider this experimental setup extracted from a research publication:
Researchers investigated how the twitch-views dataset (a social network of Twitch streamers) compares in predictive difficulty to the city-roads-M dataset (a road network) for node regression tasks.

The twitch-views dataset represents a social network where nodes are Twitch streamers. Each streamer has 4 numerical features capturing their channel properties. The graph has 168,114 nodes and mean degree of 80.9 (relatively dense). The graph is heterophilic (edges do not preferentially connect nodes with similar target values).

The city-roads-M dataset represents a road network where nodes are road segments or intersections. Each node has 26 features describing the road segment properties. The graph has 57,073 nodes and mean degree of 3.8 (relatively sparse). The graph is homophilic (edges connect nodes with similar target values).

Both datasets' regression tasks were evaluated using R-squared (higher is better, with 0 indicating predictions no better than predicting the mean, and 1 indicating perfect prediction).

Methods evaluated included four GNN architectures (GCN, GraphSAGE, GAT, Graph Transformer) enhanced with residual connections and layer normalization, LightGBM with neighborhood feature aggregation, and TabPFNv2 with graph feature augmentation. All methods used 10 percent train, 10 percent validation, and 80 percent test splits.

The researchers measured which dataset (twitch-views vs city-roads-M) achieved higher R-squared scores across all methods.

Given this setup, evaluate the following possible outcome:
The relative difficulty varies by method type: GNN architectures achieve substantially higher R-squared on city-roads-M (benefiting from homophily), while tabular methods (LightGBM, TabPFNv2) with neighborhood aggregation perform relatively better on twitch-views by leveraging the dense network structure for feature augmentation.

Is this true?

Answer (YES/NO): NO